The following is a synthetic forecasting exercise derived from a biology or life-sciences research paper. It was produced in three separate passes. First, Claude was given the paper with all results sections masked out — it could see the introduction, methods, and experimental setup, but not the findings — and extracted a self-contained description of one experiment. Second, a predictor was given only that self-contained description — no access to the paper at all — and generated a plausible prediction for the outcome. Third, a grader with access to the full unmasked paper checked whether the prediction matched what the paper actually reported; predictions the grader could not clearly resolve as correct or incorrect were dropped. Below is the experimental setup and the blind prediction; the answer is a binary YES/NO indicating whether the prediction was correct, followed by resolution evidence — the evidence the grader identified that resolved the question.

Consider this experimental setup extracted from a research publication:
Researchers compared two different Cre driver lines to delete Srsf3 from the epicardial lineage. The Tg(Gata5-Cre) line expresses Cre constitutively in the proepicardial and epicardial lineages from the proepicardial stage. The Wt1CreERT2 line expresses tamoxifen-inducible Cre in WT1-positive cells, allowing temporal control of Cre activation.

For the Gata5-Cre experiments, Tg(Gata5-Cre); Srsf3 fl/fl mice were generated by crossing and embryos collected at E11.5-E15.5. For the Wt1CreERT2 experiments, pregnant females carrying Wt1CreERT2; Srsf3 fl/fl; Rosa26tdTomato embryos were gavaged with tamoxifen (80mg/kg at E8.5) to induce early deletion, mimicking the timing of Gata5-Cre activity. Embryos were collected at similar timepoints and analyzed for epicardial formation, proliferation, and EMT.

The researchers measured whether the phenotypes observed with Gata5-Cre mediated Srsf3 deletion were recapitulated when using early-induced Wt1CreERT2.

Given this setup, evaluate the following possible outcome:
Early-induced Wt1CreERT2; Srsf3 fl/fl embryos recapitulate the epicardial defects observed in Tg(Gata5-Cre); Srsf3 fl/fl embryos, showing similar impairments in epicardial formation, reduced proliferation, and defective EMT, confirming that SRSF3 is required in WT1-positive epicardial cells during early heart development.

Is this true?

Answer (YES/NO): NO